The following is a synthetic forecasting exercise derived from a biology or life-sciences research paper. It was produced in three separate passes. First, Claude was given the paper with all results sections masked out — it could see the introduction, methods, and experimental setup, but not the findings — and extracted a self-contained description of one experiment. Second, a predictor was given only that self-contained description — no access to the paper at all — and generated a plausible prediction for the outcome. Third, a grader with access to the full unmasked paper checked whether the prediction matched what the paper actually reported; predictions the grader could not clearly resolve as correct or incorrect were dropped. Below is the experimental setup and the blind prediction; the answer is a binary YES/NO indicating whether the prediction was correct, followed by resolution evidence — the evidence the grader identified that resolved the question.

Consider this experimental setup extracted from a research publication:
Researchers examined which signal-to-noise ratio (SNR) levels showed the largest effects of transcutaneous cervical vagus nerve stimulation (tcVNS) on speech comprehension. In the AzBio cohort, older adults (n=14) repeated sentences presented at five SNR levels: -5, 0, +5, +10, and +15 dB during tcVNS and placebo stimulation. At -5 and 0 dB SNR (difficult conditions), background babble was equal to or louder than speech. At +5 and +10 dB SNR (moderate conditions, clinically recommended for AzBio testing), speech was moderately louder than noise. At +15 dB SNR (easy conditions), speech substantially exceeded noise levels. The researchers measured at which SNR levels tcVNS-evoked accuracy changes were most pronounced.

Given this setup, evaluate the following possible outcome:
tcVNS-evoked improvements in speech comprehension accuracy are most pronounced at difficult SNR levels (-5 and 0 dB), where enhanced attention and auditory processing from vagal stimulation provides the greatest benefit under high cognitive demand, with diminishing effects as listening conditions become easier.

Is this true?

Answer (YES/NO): NO